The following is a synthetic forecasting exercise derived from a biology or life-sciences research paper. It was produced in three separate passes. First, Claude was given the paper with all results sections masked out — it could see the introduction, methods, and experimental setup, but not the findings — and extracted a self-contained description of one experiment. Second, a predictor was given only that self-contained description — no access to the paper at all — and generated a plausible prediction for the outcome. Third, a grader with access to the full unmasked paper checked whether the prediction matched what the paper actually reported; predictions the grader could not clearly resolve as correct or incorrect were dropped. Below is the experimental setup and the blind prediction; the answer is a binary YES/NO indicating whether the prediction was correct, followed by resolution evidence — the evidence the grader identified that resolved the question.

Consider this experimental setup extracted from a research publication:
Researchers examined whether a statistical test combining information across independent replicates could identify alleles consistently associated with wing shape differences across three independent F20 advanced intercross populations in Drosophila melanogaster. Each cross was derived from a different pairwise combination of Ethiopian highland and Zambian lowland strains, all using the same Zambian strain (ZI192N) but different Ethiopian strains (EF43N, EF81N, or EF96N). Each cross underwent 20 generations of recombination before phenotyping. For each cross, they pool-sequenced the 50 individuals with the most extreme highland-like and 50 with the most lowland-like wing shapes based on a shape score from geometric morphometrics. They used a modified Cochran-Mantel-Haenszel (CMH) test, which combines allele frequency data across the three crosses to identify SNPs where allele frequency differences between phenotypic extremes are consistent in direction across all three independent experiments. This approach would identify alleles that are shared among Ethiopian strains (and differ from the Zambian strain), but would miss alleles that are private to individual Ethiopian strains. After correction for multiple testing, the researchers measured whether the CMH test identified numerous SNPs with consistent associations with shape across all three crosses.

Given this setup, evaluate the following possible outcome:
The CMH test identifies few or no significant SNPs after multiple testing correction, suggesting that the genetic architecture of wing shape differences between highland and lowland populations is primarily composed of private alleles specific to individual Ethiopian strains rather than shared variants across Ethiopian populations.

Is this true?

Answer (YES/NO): NO